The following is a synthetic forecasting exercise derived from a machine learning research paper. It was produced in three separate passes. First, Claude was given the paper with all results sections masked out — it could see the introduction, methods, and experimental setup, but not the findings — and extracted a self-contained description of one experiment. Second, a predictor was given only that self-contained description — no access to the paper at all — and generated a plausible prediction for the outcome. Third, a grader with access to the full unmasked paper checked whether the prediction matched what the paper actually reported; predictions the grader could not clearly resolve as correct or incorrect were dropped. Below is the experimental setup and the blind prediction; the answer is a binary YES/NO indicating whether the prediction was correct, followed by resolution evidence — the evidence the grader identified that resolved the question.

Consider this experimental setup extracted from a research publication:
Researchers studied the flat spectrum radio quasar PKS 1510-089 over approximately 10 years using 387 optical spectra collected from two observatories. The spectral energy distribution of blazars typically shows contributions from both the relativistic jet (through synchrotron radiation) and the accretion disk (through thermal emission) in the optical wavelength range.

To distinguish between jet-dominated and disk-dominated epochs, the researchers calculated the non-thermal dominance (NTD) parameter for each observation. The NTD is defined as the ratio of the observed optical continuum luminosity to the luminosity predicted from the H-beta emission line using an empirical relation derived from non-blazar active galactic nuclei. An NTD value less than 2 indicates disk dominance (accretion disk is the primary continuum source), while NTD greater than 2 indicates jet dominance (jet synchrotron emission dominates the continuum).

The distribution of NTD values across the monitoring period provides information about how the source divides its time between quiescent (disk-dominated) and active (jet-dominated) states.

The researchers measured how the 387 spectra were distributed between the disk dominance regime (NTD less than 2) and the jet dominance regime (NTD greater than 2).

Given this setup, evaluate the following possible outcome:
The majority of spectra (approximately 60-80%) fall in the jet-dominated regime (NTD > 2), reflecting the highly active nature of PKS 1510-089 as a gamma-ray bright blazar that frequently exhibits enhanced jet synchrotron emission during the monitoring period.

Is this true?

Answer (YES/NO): NO